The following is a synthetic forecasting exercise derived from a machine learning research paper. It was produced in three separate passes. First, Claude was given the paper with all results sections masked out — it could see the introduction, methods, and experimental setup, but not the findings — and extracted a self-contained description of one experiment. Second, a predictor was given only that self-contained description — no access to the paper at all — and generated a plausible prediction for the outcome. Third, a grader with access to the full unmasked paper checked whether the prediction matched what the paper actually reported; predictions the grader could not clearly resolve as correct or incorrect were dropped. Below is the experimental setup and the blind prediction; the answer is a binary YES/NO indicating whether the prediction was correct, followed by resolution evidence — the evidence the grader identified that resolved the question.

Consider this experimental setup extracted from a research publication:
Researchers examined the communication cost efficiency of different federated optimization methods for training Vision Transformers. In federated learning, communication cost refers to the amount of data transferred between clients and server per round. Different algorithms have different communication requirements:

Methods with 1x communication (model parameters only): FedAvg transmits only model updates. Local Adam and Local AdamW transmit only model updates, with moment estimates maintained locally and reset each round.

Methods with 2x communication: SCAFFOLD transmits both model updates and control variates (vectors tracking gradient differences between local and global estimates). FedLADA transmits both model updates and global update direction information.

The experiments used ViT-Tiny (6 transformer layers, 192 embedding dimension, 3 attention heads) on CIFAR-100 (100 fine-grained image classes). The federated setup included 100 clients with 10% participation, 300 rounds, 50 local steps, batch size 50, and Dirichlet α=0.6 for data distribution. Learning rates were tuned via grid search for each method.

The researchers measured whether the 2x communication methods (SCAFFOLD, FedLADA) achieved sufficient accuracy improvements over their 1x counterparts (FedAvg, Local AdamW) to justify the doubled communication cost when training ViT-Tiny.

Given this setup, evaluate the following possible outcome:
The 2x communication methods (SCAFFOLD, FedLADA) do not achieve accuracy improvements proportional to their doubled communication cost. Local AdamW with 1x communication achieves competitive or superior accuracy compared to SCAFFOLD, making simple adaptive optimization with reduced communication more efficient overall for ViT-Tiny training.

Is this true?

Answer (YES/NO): YES